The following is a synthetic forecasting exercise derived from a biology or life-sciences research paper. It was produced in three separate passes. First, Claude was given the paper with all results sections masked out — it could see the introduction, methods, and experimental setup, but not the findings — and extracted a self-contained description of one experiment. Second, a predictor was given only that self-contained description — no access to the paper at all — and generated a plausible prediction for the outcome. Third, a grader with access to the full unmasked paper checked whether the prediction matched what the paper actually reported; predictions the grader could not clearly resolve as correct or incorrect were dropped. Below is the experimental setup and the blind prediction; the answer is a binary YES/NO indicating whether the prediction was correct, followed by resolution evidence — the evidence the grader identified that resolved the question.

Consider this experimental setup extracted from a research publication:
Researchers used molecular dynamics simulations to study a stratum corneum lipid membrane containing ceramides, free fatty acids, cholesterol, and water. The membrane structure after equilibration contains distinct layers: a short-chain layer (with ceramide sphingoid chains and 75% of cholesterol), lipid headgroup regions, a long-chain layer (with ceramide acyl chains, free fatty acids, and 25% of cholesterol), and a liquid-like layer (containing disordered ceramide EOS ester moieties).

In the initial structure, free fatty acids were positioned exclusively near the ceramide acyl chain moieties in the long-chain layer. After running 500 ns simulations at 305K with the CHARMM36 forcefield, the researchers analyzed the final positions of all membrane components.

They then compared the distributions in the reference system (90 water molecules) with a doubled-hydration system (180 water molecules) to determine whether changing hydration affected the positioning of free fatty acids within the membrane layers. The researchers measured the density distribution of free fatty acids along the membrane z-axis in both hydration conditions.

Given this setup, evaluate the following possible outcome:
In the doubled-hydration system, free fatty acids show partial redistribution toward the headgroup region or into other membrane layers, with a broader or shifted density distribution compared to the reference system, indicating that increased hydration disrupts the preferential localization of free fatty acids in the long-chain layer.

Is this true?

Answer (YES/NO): YES